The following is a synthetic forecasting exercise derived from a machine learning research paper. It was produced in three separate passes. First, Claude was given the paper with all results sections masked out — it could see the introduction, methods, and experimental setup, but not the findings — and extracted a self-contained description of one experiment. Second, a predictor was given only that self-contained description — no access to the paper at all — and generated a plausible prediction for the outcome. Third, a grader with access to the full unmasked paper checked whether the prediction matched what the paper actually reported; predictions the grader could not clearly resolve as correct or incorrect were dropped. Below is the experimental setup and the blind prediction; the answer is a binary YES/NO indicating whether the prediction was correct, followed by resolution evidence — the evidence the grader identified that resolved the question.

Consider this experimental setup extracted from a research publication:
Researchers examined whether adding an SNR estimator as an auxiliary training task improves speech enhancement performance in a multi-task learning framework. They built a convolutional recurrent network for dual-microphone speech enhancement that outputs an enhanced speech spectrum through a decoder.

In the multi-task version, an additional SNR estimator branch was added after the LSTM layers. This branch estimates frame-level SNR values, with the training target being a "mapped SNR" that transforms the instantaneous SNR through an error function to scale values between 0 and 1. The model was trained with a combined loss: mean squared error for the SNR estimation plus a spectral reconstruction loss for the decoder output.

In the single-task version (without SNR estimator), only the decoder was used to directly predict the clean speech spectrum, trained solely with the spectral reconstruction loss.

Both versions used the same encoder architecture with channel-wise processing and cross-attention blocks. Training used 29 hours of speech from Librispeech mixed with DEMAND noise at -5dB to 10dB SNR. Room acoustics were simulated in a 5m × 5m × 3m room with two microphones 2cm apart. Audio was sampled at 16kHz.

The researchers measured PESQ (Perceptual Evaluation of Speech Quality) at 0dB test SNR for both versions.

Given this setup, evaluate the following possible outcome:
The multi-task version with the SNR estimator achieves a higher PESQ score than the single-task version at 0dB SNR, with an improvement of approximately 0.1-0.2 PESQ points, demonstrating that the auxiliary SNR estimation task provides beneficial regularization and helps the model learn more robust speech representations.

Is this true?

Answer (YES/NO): YES